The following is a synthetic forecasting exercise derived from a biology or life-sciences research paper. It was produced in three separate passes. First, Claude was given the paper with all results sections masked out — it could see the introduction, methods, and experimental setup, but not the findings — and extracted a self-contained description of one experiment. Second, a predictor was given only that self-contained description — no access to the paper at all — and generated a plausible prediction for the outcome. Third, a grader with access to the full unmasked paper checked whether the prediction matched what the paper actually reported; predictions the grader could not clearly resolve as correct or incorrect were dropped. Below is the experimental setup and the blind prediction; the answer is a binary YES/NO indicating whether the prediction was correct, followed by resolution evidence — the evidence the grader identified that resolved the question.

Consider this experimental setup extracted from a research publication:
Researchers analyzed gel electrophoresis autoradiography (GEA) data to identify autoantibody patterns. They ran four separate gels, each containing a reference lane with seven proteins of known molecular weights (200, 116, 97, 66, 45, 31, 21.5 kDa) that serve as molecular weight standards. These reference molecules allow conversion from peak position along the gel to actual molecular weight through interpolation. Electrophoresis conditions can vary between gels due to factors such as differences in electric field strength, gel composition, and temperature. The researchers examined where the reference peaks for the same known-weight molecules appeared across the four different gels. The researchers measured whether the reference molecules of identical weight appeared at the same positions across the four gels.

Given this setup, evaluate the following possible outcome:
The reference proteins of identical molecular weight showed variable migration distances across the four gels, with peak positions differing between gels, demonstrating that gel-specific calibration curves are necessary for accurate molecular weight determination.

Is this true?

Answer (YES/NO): YES